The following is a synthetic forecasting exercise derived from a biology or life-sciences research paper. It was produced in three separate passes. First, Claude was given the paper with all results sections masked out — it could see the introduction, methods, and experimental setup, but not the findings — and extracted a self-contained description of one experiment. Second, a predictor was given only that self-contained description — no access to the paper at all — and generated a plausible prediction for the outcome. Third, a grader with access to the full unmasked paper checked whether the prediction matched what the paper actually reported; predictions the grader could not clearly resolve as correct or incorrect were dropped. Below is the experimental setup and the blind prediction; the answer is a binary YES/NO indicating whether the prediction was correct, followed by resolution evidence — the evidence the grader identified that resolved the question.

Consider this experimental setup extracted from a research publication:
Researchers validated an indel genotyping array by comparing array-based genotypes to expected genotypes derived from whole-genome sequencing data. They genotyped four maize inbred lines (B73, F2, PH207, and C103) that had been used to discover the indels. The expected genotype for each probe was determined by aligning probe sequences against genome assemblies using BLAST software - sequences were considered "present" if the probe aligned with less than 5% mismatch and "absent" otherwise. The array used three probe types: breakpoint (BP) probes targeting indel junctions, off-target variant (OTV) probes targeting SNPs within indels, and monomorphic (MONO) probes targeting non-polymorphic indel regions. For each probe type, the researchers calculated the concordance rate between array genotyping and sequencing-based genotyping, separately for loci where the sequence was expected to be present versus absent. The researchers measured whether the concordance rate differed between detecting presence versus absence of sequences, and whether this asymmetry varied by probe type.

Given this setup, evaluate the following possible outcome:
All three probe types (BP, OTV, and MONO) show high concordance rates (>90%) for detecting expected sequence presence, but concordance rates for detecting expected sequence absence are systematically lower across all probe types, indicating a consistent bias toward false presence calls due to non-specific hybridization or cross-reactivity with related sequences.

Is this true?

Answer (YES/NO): NO